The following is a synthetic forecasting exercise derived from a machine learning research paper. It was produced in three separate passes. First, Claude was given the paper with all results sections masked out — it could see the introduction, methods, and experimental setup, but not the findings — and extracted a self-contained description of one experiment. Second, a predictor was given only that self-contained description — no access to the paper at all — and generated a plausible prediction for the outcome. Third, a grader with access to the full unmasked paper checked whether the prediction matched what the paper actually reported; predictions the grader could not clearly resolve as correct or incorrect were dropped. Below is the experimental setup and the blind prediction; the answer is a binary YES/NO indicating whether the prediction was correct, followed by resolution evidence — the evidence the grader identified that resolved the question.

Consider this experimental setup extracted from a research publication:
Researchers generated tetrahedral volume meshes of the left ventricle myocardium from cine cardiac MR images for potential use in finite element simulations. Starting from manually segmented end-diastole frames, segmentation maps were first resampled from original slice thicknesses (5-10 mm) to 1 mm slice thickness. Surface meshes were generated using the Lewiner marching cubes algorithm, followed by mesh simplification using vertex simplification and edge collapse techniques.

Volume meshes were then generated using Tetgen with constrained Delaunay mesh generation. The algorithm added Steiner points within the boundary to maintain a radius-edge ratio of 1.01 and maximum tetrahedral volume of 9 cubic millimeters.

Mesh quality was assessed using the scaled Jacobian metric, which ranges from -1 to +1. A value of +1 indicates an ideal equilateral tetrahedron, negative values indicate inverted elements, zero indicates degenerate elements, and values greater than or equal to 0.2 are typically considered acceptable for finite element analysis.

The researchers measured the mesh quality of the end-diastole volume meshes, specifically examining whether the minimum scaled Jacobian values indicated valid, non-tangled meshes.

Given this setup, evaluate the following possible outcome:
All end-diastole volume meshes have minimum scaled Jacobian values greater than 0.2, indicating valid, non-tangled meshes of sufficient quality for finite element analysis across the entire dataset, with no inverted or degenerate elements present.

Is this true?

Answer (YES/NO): NO